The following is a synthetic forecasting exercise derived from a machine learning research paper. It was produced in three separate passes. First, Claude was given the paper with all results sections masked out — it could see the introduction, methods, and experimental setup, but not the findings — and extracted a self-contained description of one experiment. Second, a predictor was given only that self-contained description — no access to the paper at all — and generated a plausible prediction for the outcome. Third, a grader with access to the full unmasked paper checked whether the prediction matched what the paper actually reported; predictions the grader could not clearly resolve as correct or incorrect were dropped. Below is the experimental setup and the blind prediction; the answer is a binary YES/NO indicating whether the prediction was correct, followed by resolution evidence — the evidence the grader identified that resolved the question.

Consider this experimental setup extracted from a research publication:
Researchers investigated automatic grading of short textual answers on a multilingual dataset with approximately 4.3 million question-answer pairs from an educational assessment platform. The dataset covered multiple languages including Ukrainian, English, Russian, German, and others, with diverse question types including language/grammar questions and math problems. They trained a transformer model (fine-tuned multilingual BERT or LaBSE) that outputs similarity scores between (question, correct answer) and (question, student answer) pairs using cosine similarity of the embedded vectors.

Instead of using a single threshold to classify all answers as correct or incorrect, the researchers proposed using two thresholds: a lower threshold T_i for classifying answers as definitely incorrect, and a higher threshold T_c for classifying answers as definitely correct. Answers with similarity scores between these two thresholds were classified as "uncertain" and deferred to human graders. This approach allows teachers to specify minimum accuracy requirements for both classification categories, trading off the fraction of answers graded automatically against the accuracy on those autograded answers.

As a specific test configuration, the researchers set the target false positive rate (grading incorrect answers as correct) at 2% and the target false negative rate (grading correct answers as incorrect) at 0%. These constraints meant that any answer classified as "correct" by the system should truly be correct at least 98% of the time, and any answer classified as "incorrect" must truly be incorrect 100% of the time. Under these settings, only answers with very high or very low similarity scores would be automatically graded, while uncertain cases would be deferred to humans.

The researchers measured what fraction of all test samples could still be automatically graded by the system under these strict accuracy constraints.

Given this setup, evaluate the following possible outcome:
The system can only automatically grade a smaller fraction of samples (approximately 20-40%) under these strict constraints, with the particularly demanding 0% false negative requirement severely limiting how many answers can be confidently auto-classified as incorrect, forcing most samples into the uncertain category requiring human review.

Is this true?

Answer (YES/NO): NO